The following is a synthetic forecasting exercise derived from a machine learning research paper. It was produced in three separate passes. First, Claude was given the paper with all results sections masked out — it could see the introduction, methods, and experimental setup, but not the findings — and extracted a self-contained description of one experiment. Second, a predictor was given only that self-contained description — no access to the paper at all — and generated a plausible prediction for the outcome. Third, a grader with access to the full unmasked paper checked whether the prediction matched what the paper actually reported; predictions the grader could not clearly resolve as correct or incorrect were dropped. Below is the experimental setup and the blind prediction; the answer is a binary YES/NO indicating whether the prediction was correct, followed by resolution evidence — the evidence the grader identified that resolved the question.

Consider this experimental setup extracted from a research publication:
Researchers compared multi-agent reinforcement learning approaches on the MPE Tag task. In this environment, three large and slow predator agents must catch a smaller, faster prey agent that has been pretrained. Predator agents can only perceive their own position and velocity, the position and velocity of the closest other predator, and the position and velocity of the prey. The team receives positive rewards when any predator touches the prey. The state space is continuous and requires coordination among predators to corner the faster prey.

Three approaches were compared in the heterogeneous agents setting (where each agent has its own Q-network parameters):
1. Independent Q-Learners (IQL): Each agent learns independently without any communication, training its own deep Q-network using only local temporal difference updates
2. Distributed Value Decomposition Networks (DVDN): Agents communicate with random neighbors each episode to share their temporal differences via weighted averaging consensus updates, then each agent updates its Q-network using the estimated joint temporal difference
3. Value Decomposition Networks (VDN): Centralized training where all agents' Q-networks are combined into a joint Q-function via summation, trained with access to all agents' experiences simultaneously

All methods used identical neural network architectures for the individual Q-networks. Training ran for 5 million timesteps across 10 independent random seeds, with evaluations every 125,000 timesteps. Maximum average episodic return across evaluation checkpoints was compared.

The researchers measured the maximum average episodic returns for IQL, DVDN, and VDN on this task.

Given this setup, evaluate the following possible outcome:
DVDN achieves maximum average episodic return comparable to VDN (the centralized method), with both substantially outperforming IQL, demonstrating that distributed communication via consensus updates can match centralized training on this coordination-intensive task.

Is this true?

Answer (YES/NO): NO